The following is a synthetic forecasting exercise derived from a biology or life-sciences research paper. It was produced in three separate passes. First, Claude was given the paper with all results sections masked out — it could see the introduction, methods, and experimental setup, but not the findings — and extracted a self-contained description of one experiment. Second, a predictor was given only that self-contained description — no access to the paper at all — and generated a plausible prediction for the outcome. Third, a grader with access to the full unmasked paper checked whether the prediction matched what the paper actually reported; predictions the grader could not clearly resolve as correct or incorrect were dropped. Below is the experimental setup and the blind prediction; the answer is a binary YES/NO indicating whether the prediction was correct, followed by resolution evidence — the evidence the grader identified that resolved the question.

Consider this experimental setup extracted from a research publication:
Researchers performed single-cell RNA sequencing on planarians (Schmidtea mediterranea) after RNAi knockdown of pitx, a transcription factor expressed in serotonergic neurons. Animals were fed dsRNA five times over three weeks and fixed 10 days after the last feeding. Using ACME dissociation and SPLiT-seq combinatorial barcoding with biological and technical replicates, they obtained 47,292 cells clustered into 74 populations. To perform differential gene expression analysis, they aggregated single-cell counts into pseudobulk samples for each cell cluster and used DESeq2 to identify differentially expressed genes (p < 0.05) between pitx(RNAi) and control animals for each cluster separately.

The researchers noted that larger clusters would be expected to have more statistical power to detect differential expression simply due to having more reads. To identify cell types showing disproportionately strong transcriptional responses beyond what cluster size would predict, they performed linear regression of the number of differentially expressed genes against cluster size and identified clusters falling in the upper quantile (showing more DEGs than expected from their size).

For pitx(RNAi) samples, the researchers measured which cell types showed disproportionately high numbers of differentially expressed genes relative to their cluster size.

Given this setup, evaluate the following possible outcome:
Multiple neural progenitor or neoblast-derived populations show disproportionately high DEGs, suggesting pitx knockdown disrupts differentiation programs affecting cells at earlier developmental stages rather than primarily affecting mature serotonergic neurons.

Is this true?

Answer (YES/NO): NO